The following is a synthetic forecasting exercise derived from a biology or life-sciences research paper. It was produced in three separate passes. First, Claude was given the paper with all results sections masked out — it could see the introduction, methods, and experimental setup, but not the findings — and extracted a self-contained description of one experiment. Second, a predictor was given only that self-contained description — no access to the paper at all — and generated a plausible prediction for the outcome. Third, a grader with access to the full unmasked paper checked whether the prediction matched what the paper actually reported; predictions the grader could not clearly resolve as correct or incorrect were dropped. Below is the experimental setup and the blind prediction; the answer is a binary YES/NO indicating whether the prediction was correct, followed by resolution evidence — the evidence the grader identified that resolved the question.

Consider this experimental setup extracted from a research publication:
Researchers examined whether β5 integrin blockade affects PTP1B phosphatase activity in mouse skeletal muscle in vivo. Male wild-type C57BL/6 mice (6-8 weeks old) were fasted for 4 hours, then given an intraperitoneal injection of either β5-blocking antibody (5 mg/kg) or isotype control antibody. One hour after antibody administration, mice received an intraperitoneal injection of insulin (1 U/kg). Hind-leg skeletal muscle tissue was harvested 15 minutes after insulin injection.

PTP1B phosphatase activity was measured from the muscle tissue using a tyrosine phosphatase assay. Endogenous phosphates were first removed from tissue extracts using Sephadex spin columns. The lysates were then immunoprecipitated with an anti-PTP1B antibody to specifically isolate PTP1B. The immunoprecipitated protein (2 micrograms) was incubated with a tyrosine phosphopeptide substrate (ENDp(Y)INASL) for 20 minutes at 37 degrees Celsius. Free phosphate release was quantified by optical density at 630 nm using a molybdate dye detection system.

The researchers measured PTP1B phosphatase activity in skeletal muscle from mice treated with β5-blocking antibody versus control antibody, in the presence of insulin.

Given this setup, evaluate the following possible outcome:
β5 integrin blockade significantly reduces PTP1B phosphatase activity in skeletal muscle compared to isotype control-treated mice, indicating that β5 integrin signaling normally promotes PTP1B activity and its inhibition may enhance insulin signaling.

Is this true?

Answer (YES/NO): NO